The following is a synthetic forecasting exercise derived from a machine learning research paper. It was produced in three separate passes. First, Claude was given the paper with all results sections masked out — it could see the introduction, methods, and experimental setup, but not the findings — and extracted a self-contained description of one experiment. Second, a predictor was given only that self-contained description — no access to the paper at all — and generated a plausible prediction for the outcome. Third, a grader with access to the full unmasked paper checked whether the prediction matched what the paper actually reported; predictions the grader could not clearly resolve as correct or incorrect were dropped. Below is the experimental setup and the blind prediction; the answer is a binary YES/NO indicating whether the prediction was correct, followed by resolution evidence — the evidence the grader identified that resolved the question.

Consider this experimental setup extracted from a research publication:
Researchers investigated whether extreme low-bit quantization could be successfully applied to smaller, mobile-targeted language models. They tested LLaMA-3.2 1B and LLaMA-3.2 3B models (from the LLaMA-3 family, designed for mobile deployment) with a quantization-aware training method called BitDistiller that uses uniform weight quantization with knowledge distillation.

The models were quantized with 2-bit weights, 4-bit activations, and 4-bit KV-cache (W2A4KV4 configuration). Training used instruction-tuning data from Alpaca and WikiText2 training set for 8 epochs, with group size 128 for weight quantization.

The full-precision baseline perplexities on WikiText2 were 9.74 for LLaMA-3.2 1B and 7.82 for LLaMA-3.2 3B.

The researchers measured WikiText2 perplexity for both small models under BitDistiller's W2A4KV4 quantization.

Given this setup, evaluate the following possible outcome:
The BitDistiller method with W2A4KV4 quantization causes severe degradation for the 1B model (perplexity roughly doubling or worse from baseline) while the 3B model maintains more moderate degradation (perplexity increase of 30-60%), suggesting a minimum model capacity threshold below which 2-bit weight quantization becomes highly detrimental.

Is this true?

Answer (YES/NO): NO